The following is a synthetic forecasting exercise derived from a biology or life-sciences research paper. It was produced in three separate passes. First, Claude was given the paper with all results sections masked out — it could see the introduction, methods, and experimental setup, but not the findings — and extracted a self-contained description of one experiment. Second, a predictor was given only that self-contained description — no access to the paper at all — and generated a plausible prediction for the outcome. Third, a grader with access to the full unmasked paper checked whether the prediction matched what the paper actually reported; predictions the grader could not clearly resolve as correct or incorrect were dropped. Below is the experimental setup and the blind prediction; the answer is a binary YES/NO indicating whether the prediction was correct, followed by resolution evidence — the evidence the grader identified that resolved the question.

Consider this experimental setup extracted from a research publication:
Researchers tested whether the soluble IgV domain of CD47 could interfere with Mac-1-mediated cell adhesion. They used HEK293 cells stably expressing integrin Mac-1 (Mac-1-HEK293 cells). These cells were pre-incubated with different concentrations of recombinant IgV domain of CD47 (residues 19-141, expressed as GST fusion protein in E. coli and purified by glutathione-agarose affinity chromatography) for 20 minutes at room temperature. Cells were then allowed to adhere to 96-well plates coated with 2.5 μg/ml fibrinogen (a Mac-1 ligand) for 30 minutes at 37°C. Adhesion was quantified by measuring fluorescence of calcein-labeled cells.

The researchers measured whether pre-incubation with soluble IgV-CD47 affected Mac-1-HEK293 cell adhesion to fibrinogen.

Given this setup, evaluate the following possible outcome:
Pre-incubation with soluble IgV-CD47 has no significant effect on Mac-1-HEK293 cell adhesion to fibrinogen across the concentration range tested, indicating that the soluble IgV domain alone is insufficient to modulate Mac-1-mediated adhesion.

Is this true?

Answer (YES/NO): NO